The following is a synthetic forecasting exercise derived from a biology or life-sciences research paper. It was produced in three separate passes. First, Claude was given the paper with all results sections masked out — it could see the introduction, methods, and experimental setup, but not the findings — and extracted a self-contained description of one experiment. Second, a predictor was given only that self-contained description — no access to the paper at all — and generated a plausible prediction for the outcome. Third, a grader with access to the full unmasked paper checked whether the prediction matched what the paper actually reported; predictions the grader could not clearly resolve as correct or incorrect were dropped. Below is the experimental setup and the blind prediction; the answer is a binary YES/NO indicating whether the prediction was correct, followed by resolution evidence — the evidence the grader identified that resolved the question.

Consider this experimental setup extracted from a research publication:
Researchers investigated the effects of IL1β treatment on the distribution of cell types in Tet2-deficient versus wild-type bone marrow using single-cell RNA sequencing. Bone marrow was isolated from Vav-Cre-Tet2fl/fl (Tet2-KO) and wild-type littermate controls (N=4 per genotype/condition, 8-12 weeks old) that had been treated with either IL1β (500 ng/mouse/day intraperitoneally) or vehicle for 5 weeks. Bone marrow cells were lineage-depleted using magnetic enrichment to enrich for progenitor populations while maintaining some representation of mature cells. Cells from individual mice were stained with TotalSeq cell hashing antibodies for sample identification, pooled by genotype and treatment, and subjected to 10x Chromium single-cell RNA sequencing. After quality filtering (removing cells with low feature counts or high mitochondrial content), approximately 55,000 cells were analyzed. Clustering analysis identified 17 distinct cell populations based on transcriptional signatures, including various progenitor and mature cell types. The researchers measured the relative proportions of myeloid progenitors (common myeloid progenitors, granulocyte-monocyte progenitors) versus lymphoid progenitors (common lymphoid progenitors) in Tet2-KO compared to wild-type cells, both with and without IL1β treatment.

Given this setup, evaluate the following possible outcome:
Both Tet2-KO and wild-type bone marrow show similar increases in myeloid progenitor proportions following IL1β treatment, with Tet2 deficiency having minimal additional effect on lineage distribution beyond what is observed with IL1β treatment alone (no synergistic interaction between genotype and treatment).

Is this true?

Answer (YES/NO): NO